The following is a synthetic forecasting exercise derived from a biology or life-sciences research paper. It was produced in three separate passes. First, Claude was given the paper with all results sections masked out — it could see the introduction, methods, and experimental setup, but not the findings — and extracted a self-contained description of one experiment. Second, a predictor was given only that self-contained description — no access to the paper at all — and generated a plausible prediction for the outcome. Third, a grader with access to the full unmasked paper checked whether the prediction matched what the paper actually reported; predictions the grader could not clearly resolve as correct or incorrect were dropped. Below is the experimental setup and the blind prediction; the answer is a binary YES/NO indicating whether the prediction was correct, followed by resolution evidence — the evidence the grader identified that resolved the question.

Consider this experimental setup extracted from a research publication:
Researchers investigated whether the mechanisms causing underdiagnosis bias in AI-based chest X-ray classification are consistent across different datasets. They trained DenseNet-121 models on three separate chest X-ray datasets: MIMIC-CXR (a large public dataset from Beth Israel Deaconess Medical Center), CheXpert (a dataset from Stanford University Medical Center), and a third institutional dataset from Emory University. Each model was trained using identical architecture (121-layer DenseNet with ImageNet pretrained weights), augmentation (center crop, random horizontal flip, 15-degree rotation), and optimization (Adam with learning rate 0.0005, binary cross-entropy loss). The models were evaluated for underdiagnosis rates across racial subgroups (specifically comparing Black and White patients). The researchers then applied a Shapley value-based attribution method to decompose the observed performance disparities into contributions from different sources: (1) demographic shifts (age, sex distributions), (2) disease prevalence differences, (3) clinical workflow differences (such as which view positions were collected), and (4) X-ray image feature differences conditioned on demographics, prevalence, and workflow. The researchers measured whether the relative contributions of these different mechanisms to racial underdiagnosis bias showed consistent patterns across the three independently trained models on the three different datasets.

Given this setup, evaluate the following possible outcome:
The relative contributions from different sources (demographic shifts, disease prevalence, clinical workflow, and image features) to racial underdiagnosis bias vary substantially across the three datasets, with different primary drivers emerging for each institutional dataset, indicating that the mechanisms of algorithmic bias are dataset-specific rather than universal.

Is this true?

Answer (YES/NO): NO